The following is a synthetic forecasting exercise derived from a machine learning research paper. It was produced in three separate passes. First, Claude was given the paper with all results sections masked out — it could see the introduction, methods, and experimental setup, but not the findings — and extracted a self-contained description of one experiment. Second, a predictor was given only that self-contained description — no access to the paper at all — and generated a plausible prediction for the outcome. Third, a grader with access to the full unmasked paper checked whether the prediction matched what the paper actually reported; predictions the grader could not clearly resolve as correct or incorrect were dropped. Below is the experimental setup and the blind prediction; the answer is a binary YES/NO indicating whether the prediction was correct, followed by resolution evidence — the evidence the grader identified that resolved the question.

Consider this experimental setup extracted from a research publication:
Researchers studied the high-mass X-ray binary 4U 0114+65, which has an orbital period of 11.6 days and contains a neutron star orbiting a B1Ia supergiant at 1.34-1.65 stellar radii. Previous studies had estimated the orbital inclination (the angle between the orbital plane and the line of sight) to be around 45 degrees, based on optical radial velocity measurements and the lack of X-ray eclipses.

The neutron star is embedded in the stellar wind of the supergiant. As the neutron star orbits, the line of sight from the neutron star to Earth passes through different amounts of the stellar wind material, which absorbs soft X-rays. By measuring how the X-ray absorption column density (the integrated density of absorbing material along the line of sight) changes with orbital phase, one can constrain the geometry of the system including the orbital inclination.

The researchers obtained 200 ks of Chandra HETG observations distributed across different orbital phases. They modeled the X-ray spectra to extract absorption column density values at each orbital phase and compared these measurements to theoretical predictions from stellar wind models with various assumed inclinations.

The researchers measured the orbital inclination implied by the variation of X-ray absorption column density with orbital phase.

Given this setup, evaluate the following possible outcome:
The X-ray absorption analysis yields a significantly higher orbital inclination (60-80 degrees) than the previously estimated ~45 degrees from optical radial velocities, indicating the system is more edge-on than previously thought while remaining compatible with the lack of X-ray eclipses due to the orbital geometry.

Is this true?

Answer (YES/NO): NO